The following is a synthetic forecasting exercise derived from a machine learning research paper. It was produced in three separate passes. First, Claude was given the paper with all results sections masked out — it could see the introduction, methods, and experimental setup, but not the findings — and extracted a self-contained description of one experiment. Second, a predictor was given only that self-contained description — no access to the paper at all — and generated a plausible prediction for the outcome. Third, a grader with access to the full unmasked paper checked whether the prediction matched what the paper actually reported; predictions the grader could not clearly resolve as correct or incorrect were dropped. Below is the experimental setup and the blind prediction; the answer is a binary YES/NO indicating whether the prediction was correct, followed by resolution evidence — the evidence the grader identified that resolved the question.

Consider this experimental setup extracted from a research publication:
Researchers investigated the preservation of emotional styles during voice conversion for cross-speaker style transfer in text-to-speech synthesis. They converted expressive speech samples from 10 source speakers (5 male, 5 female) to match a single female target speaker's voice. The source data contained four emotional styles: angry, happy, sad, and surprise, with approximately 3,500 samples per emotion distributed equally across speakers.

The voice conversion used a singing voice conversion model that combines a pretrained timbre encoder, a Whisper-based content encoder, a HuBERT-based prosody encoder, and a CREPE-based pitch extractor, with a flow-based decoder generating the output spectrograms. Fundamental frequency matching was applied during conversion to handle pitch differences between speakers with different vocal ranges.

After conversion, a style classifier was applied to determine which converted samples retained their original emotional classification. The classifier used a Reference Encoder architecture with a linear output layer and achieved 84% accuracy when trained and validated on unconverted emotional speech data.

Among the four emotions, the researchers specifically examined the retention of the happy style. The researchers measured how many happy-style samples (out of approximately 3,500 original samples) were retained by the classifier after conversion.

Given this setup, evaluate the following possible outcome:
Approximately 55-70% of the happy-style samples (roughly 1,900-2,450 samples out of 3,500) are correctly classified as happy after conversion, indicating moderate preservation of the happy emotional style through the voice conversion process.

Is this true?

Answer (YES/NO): NO